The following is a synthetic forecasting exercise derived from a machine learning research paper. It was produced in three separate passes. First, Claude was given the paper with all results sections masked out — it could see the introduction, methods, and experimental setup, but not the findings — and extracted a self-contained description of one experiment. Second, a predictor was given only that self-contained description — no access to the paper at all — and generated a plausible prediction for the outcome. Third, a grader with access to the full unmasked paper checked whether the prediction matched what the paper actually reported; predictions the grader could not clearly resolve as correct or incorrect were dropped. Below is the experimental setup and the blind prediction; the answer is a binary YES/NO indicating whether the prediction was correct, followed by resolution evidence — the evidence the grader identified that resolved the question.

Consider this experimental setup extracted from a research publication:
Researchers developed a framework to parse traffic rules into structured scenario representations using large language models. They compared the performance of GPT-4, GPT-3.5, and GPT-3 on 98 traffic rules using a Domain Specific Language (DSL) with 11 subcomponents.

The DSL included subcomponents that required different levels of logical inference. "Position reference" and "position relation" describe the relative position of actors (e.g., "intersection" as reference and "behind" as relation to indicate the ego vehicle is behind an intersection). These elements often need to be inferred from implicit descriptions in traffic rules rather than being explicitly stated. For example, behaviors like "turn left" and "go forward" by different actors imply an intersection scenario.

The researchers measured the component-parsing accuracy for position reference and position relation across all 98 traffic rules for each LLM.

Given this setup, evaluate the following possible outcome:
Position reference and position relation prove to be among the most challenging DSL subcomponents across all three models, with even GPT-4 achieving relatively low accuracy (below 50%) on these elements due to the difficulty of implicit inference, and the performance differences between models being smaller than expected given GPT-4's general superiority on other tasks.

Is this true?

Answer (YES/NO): NO